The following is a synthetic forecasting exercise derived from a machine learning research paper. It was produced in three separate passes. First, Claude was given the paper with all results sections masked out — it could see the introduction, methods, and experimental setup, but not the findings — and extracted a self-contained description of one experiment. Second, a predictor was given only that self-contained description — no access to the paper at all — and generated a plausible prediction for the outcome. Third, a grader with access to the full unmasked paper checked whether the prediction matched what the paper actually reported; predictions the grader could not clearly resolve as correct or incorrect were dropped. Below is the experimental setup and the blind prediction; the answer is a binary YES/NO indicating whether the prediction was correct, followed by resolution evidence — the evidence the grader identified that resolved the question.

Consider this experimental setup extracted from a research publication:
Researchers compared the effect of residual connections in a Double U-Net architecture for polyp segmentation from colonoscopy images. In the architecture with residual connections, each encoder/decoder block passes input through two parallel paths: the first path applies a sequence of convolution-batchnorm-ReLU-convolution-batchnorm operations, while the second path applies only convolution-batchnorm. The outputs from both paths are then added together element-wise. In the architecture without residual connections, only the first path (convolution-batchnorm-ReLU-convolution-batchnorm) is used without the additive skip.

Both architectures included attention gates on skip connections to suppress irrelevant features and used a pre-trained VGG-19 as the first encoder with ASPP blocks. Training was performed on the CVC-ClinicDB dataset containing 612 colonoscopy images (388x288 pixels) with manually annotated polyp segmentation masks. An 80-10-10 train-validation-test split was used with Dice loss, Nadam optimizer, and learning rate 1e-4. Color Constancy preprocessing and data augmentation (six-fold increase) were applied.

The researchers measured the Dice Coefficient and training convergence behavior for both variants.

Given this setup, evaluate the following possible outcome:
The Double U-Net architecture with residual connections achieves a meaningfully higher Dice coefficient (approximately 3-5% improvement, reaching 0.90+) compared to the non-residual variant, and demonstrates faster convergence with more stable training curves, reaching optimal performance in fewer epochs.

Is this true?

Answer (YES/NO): NO